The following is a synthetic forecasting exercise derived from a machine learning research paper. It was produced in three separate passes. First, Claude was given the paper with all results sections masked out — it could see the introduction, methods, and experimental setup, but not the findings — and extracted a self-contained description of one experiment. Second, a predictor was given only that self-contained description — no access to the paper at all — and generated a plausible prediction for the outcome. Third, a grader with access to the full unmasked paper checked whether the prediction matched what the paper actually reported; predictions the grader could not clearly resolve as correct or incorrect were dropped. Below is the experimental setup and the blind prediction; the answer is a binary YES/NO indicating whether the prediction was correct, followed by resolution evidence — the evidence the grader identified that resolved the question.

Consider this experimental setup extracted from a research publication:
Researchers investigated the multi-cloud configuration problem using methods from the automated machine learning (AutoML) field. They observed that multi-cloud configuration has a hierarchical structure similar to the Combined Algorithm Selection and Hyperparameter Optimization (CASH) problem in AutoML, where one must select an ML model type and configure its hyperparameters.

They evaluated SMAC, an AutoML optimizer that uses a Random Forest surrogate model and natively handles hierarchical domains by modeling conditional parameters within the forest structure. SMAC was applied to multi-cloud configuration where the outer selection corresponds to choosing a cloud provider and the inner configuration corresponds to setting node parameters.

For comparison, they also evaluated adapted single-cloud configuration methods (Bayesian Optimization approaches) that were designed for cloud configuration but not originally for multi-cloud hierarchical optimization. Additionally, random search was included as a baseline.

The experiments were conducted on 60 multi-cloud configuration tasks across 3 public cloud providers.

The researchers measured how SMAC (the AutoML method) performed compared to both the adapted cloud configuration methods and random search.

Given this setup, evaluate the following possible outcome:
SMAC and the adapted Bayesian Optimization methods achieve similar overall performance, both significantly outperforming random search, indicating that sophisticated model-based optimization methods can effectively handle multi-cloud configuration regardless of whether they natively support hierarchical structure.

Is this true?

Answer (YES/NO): NO